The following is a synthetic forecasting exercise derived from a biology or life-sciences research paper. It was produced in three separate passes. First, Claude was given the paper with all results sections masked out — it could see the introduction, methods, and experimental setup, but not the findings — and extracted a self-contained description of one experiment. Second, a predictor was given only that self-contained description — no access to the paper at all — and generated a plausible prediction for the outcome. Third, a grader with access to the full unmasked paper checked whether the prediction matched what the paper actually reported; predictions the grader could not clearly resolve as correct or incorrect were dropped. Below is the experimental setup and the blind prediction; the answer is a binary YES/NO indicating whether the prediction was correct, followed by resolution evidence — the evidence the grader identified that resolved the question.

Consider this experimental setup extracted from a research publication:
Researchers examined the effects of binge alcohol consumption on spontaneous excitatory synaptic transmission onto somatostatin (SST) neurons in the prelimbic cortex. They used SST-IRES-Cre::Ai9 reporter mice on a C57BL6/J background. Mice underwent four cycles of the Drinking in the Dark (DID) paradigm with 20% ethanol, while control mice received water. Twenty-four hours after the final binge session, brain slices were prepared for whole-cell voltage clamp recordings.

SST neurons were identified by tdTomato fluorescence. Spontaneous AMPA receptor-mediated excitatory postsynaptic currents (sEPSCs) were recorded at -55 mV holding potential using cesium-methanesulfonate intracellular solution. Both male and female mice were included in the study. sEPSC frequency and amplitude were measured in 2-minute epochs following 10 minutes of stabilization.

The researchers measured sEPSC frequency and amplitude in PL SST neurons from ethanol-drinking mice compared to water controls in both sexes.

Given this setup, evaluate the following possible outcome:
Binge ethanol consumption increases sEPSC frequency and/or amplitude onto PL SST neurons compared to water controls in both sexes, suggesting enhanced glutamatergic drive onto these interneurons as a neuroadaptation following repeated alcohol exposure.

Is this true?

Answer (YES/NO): NO